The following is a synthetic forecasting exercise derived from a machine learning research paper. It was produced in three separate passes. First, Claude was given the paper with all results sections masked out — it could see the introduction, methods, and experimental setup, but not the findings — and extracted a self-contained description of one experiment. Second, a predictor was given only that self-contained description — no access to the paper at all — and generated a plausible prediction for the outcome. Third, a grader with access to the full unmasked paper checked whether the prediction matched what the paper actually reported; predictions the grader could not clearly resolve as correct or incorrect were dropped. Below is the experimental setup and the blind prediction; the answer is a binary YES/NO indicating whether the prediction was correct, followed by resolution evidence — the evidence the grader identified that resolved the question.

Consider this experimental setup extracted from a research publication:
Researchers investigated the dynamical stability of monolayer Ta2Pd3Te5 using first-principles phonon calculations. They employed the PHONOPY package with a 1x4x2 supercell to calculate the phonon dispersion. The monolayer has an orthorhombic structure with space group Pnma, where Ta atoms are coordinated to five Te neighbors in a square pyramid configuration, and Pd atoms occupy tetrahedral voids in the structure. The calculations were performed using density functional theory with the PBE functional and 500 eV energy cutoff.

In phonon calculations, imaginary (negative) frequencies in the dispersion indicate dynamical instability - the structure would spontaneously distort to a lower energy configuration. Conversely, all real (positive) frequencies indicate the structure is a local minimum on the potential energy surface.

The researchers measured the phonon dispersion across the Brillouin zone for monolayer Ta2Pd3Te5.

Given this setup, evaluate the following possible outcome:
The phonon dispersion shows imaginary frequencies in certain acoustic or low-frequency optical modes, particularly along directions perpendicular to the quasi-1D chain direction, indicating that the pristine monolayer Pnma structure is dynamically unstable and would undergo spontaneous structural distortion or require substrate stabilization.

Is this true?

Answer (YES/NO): NO